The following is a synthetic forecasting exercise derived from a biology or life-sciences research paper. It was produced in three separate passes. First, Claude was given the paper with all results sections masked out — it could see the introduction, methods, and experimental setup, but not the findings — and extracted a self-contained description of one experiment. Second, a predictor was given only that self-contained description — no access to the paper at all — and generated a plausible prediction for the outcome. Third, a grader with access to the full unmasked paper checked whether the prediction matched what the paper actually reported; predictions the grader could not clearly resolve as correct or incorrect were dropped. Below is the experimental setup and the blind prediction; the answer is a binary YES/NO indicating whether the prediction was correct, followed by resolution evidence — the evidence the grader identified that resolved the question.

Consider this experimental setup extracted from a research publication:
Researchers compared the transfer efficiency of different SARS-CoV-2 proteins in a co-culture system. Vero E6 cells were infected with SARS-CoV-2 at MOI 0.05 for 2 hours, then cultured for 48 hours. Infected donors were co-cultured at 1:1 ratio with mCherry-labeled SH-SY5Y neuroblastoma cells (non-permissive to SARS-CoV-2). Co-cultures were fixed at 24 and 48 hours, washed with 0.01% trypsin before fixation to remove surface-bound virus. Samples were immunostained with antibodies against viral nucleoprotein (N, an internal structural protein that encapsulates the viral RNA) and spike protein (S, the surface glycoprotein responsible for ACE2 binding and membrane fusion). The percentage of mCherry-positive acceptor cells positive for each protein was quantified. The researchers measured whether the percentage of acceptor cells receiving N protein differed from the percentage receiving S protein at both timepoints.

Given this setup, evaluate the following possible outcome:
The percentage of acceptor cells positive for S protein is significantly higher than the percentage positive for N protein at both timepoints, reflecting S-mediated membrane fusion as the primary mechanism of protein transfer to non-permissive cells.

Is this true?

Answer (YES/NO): NO